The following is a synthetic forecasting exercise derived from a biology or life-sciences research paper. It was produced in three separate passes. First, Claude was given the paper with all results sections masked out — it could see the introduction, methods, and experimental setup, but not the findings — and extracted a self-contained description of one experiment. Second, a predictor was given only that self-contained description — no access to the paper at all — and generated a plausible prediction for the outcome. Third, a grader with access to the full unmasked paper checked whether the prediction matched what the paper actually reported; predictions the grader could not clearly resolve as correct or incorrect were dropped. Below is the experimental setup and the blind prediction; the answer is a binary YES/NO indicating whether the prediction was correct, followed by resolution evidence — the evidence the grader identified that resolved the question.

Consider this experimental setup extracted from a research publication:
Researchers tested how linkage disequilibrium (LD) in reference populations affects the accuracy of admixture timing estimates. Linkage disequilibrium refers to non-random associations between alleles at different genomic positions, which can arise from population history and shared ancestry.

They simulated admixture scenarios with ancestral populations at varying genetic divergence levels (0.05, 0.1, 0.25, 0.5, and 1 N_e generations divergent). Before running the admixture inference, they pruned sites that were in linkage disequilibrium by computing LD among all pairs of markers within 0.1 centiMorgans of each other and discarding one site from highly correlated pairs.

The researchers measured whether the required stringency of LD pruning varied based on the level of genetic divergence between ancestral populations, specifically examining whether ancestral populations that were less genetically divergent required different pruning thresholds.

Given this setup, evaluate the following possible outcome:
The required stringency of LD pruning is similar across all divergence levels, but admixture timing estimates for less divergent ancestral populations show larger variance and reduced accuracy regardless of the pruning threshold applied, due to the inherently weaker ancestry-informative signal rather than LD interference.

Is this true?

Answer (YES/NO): NO